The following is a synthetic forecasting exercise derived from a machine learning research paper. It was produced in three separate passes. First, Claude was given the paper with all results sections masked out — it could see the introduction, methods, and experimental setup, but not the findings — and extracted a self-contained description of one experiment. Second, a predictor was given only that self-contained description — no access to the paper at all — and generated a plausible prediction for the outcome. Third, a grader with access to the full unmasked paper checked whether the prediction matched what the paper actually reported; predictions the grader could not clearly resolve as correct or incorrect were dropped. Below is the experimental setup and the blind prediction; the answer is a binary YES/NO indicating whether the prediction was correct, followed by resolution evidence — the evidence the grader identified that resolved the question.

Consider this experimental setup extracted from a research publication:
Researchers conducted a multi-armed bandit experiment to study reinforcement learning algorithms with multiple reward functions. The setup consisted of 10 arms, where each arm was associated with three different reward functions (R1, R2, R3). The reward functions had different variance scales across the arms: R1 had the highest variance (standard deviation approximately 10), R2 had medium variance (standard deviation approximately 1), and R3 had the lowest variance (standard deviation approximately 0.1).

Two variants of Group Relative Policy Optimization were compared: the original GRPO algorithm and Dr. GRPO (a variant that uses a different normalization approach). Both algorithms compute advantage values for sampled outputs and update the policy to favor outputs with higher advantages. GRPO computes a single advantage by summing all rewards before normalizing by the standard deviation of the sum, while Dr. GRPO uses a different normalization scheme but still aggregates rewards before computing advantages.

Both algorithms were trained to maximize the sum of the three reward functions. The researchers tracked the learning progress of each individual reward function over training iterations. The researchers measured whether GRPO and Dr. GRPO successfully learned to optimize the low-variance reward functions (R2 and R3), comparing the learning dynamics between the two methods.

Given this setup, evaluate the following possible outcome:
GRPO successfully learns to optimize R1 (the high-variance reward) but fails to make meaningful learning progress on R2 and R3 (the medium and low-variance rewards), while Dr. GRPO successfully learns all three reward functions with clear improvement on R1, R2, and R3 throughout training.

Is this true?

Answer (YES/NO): NO